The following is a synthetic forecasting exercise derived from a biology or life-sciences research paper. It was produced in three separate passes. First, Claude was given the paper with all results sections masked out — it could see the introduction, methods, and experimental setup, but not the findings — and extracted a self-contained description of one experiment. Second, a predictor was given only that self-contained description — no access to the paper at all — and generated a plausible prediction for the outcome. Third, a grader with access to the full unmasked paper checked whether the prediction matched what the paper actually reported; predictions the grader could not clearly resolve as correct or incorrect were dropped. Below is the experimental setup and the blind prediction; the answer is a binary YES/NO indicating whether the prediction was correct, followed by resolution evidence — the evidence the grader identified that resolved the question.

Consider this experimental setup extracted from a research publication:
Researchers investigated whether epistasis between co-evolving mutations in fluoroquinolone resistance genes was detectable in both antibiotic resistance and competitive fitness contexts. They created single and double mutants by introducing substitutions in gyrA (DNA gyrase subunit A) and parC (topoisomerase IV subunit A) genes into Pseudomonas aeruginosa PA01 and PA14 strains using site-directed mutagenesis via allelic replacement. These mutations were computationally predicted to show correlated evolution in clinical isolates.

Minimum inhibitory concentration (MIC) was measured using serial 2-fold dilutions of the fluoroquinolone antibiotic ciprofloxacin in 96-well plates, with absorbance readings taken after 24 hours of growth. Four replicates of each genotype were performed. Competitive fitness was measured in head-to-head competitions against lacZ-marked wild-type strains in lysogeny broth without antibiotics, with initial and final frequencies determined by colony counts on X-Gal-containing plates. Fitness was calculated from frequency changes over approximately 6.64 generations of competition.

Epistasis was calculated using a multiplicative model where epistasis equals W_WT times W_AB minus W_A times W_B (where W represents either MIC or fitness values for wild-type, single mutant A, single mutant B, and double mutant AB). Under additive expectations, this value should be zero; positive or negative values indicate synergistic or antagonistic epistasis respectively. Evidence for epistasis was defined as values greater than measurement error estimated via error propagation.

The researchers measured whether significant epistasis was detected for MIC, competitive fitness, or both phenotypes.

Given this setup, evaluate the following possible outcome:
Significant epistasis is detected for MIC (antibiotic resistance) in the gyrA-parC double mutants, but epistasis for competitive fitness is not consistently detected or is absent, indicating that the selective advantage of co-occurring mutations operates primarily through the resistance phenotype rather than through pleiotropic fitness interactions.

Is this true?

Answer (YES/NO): YES